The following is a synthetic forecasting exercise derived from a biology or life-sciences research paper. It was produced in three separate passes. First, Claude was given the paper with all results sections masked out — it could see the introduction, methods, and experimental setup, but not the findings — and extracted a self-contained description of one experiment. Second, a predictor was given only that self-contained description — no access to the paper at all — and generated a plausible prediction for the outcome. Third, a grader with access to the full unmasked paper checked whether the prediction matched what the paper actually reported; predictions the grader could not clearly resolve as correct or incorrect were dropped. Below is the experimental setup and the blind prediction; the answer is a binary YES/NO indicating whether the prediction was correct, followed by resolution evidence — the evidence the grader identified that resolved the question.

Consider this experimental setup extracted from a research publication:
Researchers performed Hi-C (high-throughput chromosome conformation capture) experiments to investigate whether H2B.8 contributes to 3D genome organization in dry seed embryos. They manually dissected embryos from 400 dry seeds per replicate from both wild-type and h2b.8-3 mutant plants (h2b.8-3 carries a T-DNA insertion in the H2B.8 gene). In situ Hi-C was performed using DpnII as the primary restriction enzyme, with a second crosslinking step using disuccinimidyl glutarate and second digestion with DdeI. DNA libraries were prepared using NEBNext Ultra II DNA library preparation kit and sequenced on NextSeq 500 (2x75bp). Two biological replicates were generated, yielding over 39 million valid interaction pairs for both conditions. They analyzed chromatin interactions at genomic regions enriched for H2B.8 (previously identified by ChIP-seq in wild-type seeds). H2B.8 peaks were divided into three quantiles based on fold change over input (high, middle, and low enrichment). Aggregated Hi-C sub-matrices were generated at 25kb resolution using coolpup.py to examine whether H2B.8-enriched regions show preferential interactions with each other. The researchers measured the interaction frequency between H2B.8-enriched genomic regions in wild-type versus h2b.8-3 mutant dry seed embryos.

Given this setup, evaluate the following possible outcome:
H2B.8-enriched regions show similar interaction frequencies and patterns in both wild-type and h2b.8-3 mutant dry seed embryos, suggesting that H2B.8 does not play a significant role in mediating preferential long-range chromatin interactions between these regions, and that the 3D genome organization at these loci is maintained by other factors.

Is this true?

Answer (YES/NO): NO